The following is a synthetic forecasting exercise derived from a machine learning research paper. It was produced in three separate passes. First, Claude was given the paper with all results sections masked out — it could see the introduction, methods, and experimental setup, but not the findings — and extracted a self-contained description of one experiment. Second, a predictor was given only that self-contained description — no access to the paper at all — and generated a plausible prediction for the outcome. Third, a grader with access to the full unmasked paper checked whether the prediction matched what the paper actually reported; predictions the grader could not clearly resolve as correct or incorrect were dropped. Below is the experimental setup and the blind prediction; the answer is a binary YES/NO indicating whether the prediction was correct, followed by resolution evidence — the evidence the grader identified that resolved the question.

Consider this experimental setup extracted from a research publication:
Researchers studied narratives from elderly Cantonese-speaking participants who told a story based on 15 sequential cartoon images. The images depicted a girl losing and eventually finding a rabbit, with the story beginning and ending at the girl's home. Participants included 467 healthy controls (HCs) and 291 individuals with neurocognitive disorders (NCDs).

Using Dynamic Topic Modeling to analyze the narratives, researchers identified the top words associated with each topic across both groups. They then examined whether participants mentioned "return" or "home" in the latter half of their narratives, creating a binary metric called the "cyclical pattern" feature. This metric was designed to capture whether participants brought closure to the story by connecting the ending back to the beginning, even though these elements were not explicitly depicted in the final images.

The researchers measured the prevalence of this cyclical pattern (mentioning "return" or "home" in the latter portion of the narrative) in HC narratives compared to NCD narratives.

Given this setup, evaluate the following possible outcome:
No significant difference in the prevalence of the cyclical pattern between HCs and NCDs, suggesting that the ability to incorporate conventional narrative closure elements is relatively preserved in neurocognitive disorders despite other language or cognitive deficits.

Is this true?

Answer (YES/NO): NO